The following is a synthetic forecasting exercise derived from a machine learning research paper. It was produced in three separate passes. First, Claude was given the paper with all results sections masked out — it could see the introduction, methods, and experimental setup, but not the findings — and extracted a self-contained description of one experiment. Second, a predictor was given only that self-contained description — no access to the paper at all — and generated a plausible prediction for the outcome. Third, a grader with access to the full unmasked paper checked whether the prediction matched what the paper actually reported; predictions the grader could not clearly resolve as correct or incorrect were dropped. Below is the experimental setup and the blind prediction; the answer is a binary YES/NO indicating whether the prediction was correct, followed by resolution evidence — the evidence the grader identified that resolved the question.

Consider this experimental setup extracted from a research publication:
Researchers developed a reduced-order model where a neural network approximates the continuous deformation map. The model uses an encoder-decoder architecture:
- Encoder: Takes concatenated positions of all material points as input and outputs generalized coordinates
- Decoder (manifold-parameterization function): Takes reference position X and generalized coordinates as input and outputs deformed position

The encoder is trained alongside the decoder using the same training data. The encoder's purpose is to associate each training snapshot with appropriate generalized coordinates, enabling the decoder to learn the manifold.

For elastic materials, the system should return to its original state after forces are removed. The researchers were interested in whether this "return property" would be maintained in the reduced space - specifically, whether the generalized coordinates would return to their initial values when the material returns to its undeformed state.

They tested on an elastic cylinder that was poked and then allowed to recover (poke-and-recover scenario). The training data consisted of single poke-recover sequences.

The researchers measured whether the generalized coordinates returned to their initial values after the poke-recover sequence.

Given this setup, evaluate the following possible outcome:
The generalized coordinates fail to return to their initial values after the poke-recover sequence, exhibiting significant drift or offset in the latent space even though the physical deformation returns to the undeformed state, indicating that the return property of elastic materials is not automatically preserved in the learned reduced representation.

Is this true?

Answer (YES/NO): NO